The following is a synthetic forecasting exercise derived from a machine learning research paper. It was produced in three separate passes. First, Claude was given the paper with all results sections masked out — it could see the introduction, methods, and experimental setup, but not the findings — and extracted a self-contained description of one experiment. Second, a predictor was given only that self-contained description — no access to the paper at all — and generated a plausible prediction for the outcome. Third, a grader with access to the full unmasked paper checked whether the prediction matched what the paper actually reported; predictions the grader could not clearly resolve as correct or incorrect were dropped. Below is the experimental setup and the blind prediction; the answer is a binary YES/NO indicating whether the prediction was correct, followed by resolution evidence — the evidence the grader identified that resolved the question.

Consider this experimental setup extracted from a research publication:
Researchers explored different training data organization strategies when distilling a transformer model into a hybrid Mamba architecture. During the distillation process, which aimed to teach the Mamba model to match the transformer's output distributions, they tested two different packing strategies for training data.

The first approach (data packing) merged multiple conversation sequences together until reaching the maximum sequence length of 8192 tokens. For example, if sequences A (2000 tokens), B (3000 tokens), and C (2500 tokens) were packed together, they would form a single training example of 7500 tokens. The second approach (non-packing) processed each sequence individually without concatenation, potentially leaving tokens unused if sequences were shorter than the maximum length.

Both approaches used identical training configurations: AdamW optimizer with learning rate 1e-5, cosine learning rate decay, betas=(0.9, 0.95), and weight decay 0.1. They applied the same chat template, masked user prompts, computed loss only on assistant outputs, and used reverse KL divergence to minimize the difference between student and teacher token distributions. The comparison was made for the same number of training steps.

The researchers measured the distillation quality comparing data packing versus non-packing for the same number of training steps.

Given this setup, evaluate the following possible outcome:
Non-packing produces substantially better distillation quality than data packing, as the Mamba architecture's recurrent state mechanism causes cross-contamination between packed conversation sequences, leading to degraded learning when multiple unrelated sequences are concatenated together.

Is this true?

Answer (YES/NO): NO